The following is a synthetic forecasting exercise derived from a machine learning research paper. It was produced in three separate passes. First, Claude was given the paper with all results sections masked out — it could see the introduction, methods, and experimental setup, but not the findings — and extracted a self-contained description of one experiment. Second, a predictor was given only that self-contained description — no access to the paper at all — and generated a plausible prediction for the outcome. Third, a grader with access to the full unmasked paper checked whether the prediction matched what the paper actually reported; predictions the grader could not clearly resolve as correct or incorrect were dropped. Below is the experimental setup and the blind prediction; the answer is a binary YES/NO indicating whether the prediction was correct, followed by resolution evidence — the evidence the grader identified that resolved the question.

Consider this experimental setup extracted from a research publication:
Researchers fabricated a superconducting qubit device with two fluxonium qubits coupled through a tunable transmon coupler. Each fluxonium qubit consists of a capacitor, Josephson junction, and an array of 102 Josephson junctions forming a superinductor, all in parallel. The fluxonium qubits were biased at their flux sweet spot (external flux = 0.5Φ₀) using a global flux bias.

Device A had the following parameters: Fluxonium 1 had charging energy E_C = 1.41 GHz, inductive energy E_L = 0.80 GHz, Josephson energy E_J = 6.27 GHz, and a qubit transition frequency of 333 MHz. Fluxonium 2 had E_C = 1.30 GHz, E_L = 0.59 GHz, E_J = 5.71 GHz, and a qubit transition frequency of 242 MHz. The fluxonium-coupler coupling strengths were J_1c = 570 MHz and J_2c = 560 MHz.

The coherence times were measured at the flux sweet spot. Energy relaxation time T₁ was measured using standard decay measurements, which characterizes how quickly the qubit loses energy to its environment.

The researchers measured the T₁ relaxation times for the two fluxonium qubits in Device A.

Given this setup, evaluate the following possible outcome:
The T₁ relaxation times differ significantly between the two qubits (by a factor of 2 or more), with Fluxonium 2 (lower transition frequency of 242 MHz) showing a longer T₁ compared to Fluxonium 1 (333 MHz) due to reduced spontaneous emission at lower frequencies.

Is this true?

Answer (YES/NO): NO